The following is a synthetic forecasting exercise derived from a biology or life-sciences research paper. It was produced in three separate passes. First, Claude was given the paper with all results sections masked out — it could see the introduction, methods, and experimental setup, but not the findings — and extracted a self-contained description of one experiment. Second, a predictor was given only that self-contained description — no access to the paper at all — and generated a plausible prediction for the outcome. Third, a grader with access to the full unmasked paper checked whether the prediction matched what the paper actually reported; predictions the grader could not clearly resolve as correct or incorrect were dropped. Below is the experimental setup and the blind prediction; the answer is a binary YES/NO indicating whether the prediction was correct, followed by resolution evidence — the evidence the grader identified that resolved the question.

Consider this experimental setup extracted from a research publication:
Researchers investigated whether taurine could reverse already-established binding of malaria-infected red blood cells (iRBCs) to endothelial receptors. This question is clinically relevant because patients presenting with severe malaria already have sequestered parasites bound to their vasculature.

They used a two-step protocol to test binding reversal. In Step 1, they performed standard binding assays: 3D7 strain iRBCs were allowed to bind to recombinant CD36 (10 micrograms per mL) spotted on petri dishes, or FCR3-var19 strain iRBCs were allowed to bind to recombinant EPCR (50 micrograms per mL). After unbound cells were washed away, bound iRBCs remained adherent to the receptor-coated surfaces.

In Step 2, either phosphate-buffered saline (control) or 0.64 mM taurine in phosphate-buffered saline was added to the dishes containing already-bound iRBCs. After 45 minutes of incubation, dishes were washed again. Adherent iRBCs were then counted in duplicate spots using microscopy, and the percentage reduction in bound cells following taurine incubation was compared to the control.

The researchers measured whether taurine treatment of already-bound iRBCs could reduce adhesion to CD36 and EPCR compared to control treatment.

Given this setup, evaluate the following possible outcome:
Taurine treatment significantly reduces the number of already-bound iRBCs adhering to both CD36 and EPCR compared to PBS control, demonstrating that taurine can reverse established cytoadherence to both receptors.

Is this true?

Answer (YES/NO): YES